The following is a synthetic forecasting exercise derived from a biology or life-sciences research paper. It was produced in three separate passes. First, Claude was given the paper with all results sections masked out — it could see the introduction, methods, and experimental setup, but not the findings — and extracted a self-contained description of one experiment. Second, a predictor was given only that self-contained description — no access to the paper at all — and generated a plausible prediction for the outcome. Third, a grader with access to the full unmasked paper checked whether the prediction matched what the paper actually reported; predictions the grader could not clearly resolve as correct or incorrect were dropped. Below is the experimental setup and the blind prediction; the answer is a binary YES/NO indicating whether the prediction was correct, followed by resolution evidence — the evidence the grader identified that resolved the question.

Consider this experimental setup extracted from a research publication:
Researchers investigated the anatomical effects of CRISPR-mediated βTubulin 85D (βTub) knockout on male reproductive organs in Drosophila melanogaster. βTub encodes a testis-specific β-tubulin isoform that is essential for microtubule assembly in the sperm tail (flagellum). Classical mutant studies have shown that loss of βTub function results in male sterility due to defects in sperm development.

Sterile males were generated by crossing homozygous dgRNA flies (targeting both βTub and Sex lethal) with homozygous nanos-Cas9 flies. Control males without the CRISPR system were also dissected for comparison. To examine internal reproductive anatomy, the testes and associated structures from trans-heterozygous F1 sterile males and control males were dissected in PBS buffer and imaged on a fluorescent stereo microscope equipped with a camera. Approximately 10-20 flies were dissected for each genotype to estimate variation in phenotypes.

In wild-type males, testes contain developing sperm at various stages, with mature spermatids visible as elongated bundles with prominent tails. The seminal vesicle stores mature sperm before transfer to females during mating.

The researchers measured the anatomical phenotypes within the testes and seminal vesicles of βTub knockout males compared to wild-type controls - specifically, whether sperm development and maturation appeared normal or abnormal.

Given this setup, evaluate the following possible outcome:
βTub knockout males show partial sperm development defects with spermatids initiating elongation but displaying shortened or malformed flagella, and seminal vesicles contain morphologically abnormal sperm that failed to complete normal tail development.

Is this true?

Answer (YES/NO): NO